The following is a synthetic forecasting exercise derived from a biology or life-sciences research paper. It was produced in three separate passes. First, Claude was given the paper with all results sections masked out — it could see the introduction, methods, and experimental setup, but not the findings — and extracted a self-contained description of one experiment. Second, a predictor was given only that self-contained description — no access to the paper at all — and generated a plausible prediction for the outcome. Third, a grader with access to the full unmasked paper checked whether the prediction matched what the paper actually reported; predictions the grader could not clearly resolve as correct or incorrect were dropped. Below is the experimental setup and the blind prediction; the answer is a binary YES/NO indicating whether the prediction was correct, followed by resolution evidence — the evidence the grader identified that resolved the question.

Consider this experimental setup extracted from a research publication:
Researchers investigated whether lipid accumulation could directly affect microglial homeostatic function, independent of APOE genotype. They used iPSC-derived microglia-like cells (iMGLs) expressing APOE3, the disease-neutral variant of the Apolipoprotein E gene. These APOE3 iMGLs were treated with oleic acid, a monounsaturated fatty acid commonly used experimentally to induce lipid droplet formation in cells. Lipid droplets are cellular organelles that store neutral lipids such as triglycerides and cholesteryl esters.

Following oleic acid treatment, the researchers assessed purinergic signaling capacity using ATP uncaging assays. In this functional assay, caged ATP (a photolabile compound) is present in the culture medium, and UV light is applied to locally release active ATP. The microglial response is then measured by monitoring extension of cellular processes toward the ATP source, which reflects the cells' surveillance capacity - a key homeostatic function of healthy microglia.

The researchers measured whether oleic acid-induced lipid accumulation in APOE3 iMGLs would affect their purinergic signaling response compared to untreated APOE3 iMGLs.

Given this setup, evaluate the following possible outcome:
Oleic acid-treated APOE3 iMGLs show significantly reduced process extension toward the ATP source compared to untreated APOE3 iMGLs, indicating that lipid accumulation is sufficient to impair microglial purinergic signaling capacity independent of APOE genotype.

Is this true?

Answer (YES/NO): YES